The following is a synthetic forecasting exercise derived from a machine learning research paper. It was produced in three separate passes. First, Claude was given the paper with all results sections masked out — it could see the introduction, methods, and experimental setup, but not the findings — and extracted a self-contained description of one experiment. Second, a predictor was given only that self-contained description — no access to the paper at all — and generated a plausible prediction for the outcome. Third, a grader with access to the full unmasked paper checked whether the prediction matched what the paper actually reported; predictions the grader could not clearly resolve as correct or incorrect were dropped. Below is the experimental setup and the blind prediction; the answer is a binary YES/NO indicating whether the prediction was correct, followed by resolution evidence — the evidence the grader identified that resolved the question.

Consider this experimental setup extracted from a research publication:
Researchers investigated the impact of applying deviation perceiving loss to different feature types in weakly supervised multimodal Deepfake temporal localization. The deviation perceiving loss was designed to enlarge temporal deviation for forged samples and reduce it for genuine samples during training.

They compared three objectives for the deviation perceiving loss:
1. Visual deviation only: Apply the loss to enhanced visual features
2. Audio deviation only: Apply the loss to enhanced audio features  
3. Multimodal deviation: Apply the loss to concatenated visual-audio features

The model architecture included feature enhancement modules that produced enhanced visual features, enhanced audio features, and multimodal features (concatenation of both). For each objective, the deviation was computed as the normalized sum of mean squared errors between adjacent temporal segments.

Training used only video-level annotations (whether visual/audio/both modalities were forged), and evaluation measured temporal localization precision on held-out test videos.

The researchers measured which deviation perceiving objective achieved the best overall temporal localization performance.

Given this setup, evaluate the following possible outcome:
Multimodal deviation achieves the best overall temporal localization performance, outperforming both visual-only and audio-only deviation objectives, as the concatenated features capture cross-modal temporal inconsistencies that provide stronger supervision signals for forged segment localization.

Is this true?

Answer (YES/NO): YES